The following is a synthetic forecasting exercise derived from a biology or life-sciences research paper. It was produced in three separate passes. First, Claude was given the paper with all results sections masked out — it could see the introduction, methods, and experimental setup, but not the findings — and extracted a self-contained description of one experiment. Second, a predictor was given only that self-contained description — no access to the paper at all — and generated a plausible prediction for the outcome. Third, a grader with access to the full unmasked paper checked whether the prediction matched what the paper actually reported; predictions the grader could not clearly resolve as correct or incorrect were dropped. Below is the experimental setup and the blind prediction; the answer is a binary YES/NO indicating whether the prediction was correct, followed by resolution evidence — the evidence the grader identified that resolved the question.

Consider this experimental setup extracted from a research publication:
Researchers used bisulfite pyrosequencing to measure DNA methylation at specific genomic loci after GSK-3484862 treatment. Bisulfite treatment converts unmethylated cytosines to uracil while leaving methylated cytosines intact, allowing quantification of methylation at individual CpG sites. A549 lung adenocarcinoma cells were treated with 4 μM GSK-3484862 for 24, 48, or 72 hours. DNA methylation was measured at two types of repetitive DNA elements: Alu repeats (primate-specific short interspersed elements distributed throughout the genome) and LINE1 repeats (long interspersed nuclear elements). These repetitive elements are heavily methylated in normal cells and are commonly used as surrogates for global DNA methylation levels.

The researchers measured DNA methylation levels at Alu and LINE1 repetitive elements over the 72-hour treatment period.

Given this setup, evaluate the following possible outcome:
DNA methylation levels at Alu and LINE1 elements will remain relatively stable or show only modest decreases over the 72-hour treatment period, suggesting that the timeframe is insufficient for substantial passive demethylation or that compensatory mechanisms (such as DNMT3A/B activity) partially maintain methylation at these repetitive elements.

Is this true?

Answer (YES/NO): NO